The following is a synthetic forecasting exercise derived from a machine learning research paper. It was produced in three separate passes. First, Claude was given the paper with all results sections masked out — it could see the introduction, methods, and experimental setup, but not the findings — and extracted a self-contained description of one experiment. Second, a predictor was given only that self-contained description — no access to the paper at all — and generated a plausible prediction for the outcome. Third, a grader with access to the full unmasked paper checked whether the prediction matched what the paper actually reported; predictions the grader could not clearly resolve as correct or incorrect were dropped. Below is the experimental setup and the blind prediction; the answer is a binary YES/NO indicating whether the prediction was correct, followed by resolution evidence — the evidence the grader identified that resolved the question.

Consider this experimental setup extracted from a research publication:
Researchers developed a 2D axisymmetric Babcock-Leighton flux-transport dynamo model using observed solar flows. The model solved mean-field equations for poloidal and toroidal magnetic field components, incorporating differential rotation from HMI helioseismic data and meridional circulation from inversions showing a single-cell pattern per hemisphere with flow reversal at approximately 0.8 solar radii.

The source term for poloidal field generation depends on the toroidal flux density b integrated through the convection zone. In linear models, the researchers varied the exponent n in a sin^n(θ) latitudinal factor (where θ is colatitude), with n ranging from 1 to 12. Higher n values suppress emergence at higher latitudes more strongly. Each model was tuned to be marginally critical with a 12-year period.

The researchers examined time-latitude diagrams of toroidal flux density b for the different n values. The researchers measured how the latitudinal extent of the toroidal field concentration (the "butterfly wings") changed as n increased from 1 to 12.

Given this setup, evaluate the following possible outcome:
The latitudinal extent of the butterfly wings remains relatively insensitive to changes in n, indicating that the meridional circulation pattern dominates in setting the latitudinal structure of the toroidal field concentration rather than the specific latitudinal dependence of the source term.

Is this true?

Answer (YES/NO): NO